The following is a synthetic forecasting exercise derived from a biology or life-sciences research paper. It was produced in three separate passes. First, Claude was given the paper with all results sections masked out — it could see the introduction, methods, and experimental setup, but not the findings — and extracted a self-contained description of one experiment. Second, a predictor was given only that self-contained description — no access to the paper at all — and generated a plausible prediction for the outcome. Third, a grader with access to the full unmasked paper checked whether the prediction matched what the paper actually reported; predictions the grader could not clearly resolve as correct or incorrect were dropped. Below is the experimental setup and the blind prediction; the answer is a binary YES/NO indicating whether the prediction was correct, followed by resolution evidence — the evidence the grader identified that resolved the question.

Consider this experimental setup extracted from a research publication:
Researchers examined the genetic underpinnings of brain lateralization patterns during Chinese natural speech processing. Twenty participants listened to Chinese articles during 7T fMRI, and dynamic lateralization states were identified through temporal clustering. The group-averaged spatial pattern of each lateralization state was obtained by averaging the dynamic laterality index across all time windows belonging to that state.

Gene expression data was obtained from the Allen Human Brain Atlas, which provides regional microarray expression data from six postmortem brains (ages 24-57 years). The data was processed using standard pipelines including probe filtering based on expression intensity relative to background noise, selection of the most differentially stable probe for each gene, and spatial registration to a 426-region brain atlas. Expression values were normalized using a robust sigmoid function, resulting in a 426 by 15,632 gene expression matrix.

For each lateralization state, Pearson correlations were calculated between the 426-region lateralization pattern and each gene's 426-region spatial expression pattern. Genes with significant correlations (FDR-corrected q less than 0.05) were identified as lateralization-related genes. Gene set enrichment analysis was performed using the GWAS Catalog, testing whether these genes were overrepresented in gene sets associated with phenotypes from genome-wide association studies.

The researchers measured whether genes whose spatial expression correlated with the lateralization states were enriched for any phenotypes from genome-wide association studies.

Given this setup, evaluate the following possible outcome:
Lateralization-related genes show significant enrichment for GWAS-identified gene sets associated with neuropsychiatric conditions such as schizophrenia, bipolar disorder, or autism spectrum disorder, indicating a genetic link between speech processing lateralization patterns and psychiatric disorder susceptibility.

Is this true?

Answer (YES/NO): YES